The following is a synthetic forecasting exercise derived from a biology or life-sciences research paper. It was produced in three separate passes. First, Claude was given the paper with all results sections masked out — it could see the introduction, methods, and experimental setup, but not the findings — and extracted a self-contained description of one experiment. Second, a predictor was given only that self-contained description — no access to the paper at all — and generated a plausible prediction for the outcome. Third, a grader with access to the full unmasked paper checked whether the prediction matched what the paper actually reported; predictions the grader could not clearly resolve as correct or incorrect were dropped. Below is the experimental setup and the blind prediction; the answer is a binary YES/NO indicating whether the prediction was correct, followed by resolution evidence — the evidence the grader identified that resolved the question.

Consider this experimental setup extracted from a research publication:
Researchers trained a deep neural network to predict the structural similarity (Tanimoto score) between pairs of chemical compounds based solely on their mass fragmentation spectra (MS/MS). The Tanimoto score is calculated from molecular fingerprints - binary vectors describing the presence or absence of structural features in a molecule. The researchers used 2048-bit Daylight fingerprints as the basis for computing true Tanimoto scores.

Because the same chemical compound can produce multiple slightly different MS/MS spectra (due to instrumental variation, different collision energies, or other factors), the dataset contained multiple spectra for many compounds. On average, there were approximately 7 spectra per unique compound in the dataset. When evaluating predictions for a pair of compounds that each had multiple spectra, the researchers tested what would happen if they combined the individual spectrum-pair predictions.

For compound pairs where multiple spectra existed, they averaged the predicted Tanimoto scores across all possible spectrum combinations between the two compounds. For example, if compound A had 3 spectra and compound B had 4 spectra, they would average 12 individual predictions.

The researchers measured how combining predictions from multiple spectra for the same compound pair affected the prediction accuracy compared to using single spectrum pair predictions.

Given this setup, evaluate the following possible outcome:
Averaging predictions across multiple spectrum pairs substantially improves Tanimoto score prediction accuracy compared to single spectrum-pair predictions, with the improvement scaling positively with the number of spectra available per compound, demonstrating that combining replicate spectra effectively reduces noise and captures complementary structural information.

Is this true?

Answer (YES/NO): NO